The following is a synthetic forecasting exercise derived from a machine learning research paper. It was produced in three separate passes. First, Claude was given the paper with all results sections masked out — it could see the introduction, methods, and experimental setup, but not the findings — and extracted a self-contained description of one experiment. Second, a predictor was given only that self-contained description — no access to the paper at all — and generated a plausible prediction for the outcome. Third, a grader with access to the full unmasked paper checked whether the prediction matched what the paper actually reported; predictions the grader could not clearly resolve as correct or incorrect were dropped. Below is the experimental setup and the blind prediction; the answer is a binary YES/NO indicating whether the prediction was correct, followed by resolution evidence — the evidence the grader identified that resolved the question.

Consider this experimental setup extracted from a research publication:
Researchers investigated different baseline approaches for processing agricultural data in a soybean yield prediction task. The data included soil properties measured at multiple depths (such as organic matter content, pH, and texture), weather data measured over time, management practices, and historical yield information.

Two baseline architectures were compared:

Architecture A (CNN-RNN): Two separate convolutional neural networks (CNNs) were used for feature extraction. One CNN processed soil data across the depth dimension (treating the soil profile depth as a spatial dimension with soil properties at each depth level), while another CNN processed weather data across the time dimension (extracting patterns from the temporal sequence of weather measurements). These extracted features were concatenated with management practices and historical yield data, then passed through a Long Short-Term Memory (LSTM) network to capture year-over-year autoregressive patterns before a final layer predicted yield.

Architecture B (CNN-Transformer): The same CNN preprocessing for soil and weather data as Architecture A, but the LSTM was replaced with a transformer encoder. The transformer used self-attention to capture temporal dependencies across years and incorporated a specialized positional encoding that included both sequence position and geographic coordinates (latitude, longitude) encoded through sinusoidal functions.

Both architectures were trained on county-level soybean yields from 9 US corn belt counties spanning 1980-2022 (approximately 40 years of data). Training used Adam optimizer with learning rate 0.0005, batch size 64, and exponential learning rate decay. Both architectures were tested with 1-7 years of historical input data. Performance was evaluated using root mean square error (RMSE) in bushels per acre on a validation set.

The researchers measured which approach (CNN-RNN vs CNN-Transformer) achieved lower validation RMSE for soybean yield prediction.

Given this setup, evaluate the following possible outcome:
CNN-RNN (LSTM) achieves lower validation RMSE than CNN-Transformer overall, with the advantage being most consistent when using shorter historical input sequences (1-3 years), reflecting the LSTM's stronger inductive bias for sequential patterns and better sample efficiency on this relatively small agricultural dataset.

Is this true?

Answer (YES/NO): NO